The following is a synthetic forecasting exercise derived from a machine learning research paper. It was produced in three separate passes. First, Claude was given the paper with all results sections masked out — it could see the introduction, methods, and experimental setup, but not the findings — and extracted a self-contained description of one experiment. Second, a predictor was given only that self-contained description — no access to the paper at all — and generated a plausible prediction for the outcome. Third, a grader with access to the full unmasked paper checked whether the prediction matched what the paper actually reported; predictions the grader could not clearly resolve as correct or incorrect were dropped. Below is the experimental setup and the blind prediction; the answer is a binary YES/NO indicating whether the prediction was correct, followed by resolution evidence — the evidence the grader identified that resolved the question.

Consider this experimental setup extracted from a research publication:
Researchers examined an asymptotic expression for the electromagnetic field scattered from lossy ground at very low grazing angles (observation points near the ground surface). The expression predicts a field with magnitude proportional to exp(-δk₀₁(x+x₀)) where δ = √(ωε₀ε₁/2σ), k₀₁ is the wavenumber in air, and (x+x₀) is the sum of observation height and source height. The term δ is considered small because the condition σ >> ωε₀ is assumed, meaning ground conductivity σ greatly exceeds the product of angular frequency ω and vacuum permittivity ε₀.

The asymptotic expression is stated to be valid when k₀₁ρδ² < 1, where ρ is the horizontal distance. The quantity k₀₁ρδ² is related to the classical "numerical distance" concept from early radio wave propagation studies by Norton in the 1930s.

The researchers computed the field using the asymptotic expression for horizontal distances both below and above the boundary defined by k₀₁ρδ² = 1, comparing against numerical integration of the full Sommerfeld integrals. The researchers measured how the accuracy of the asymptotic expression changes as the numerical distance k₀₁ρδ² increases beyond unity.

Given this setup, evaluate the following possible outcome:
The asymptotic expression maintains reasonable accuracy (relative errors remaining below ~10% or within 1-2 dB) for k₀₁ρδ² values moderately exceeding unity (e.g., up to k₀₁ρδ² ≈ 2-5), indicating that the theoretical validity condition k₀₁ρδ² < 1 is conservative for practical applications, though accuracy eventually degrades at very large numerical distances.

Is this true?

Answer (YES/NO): NO